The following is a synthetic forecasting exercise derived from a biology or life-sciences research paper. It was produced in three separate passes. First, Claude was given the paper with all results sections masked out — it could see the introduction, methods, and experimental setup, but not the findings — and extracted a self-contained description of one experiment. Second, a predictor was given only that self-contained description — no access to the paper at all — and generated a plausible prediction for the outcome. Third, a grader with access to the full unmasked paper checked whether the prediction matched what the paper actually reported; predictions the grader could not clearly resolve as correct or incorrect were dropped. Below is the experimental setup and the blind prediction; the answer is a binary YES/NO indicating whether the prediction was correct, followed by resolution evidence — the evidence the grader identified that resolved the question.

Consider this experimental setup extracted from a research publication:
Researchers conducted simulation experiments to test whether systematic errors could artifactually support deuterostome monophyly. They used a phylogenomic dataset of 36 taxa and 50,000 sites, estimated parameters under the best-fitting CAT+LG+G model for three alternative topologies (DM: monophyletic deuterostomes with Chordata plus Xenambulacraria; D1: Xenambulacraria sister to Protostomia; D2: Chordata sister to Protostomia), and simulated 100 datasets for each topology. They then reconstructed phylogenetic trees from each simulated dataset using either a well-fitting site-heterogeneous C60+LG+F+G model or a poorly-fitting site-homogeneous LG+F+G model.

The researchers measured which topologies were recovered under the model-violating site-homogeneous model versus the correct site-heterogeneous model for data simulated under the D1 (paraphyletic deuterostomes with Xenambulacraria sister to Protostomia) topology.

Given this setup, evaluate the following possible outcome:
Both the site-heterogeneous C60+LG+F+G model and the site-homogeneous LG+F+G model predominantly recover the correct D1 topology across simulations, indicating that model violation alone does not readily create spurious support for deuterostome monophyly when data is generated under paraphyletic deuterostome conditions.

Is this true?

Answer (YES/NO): NO